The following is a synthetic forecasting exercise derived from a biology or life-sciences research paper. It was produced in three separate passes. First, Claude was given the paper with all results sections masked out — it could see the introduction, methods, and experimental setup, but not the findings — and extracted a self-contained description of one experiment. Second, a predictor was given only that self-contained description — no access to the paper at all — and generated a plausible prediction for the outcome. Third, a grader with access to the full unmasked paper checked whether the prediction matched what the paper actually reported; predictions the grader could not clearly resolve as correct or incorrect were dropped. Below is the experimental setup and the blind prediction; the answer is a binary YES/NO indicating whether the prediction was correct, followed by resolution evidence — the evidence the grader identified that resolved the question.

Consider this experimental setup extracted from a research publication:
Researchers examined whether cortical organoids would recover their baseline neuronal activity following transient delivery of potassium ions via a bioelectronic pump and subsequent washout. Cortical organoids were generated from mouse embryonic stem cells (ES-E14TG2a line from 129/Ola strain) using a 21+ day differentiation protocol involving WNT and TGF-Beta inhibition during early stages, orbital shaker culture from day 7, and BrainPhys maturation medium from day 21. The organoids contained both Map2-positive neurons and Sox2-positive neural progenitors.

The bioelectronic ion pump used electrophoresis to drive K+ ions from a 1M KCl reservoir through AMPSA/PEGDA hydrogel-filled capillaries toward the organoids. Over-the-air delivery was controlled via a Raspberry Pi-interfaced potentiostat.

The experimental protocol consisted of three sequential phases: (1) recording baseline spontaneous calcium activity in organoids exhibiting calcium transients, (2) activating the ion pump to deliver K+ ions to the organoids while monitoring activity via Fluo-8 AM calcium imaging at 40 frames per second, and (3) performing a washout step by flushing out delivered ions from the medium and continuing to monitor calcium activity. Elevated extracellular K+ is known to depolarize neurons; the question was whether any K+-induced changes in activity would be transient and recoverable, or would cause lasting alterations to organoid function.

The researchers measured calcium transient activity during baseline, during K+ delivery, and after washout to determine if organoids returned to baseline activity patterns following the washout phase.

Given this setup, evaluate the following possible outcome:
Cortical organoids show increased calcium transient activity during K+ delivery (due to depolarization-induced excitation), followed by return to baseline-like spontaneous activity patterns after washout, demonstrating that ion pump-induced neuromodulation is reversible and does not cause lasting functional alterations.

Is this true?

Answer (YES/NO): YES